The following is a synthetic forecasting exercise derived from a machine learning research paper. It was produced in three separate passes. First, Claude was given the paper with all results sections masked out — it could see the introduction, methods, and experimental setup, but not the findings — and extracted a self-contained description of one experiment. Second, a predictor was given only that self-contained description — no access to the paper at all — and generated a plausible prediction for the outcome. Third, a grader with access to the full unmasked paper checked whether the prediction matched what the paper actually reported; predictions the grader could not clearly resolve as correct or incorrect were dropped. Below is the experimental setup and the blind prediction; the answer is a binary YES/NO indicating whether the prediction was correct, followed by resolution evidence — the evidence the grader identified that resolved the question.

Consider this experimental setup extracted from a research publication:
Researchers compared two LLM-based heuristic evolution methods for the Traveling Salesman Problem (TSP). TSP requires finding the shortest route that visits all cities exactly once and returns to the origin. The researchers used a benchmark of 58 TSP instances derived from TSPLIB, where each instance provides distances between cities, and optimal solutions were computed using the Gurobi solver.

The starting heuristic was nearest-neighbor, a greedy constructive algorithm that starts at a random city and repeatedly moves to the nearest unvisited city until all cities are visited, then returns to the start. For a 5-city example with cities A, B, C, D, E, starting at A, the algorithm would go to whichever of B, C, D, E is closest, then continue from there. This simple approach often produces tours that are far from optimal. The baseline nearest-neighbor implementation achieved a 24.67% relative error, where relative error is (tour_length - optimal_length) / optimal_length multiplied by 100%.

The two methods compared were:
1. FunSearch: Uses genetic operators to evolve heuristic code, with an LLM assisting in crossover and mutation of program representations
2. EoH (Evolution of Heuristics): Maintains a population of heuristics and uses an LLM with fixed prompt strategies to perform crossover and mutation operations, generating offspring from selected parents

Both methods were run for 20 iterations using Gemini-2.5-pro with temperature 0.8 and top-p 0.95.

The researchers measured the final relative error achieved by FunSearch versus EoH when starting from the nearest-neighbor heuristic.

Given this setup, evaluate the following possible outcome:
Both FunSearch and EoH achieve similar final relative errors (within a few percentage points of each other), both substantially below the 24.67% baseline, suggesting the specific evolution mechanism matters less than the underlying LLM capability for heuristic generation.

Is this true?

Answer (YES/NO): NO